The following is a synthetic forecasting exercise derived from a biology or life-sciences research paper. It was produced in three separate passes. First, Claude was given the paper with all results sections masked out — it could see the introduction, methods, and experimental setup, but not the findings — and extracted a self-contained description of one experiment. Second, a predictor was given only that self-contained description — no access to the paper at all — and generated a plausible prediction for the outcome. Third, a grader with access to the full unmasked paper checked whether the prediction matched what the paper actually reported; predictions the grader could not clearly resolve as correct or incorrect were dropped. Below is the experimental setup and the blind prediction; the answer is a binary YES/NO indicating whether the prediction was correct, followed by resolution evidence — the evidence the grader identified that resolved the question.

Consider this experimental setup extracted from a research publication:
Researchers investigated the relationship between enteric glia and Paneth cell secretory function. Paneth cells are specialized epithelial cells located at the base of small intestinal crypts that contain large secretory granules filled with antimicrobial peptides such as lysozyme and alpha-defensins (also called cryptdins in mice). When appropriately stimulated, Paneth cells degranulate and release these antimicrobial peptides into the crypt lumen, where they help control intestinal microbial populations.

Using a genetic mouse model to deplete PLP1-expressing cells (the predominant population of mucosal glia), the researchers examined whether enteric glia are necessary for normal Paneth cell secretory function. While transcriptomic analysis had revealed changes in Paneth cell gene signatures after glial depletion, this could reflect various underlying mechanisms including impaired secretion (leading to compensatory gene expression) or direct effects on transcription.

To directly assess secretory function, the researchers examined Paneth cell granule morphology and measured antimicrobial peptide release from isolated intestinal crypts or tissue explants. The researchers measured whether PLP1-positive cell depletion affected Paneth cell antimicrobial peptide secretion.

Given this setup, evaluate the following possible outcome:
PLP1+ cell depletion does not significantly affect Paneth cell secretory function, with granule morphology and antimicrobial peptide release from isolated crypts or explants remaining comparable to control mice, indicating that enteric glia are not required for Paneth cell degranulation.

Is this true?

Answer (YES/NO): NO